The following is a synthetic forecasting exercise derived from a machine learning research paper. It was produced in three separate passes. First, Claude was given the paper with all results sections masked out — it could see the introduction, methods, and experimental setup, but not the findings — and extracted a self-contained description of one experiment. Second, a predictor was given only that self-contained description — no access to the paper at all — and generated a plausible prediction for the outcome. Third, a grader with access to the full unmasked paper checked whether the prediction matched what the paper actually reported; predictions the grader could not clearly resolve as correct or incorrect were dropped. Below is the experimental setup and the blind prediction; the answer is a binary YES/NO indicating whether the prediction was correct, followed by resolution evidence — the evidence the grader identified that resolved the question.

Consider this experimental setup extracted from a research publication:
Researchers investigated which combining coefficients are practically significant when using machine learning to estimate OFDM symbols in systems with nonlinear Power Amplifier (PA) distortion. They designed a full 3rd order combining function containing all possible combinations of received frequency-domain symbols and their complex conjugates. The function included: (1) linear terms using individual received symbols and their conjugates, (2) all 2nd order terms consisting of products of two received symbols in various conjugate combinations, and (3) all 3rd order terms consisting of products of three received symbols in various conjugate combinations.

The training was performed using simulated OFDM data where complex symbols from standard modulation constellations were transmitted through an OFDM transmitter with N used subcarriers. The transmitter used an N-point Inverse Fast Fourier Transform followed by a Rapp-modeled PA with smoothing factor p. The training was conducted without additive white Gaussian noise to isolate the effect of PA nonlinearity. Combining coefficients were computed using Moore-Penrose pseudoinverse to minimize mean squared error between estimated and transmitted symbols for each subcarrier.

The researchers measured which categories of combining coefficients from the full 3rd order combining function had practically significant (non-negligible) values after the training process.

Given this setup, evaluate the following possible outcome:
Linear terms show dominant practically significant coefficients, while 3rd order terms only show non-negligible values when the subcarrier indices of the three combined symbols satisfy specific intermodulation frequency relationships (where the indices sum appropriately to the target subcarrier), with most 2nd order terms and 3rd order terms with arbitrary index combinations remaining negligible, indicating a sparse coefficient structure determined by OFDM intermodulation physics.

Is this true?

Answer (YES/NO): YES